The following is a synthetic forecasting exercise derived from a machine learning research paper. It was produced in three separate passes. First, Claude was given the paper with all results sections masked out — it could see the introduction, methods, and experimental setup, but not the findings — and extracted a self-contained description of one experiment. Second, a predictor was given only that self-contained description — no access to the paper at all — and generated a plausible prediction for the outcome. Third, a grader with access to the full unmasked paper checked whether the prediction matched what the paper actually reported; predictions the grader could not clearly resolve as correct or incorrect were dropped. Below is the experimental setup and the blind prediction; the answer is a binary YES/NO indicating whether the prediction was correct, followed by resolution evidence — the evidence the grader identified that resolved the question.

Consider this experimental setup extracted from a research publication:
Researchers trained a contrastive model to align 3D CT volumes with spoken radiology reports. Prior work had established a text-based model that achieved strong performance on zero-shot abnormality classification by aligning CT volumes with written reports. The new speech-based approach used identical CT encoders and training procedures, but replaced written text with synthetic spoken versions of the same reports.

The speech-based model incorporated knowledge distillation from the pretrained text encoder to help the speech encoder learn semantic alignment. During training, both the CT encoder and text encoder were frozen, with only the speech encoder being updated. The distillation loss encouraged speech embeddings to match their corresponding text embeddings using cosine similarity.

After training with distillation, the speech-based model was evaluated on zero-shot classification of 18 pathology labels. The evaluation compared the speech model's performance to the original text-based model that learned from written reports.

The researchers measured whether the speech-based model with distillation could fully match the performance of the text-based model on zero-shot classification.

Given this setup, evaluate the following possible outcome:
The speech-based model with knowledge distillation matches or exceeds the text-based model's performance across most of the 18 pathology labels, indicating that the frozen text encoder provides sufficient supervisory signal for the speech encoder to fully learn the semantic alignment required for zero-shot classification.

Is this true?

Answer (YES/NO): NO